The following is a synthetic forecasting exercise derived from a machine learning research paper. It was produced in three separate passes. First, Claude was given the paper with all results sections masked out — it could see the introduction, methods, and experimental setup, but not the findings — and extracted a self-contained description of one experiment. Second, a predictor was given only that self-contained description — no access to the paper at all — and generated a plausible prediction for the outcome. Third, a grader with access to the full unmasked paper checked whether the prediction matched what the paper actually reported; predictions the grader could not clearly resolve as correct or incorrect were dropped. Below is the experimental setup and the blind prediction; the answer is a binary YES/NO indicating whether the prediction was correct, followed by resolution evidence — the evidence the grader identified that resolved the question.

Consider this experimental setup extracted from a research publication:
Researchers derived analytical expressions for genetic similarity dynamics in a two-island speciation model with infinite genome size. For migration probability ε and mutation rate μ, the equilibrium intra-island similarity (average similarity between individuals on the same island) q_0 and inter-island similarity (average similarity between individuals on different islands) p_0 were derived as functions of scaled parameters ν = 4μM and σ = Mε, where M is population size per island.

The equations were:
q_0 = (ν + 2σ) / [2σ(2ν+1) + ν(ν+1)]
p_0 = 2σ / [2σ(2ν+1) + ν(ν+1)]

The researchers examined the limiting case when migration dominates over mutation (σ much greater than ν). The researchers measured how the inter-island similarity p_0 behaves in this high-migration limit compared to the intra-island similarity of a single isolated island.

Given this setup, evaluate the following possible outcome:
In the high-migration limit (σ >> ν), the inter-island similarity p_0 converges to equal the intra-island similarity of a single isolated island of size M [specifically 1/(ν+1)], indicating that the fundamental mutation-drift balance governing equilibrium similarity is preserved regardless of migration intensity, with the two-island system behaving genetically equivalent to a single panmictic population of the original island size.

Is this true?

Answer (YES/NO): NO